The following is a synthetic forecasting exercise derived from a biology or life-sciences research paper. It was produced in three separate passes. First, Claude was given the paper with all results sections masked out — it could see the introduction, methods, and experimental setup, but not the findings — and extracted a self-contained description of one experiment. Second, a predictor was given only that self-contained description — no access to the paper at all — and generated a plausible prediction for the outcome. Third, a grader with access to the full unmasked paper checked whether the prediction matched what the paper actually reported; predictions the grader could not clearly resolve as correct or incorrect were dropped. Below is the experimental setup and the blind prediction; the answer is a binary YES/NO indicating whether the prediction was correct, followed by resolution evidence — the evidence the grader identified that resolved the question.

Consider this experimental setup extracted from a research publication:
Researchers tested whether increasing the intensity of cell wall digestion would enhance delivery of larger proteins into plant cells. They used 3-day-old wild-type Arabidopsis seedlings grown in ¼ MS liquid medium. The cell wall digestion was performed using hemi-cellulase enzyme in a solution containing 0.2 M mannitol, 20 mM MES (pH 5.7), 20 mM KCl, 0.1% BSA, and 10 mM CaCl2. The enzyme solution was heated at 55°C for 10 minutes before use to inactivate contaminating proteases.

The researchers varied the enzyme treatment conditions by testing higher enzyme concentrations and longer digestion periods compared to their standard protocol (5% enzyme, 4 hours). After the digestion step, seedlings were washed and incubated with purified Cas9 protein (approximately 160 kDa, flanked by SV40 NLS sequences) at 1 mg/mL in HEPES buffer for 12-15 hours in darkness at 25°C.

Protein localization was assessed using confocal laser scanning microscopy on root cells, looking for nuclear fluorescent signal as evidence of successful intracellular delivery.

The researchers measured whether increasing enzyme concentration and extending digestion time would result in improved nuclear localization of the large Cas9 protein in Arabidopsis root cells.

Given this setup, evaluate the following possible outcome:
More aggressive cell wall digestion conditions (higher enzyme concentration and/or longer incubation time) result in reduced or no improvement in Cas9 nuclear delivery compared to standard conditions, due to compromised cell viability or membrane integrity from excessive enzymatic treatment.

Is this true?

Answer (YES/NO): NO